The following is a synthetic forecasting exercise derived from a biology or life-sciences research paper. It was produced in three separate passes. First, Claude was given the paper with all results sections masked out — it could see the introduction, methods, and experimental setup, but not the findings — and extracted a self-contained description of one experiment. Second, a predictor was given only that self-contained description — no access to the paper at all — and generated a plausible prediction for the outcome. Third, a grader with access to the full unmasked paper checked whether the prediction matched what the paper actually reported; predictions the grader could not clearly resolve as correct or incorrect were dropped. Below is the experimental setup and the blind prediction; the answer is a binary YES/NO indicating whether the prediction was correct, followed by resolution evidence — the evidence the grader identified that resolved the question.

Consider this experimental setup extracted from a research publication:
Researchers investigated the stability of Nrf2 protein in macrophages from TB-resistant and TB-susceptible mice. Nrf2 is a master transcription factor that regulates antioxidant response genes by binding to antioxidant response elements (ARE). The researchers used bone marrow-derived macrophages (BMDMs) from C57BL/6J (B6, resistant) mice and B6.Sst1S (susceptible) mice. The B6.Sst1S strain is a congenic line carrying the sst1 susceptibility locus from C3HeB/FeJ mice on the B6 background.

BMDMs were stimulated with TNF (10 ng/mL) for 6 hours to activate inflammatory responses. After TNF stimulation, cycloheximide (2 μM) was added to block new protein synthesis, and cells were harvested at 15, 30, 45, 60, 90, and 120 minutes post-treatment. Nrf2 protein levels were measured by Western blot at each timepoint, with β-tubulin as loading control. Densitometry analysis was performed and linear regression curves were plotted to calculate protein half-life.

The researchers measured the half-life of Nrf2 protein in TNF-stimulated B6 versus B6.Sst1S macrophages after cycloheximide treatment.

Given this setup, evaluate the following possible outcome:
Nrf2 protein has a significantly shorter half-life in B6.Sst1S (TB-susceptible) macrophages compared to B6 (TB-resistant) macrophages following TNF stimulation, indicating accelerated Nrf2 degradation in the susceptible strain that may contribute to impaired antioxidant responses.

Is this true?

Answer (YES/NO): NO